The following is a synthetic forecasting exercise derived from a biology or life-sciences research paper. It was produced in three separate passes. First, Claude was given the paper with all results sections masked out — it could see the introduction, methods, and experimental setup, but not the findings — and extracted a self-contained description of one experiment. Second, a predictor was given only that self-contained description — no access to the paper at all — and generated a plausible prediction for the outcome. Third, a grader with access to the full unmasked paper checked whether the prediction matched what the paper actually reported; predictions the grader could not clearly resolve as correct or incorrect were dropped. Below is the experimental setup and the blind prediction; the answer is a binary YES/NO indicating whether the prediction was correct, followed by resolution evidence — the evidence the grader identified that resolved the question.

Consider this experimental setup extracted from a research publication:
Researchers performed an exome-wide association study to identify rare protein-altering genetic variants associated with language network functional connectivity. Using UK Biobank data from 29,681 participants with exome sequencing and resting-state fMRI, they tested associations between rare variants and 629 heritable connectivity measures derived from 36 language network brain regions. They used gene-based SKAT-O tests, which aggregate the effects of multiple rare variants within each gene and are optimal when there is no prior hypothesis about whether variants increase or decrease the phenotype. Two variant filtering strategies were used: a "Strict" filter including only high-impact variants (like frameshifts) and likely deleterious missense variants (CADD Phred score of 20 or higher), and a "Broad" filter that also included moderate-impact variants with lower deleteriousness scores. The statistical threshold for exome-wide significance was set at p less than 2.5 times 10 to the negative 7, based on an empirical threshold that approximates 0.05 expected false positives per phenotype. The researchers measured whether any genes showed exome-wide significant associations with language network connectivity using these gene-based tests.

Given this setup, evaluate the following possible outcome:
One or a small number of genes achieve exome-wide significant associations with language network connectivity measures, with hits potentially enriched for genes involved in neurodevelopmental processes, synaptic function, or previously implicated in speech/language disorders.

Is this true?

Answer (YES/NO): NO